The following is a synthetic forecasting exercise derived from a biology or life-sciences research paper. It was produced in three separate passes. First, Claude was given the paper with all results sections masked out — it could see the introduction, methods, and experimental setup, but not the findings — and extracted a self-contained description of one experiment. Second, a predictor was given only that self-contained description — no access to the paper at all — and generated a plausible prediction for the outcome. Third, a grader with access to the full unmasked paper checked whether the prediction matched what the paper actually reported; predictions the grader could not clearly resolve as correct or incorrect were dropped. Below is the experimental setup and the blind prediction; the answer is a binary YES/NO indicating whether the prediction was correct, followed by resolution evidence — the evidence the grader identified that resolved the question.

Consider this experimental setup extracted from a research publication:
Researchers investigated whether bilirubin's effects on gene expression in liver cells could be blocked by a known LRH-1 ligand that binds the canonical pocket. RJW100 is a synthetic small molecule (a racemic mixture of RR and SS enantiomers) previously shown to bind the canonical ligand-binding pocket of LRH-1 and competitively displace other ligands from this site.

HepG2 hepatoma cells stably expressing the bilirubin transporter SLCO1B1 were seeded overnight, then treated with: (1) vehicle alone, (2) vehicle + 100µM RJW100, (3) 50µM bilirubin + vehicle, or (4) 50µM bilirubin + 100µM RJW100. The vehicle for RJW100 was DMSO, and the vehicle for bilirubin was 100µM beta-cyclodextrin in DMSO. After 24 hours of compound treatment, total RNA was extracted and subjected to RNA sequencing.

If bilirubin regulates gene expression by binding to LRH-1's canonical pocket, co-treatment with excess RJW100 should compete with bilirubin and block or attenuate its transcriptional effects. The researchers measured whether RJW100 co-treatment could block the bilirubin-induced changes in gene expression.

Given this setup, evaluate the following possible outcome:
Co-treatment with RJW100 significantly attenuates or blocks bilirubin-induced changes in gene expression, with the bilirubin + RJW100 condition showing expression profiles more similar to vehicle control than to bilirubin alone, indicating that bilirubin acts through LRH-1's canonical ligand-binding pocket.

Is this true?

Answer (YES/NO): YES